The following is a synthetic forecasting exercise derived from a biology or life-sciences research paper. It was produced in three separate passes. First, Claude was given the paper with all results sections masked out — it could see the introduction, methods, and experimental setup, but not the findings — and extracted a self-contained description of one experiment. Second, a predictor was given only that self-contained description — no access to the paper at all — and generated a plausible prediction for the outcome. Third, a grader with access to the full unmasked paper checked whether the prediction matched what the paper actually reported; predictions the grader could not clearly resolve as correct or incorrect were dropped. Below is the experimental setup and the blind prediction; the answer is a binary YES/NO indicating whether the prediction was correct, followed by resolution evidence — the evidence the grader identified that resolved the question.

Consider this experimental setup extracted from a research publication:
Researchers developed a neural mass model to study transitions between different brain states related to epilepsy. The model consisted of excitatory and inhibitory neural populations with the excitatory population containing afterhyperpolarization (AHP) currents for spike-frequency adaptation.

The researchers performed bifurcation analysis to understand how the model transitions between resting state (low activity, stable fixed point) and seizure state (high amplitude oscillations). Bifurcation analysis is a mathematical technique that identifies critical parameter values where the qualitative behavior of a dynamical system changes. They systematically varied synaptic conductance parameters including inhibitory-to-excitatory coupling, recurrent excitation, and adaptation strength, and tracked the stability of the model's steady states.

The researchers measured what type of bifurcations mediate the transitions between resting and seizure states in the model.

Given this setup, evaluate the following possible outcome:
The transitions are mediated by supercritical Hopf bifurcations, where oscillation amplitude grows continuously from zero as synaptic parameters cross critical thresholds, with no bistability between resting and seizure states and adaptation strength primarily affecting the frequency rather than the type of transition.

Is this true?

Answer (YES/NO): NO